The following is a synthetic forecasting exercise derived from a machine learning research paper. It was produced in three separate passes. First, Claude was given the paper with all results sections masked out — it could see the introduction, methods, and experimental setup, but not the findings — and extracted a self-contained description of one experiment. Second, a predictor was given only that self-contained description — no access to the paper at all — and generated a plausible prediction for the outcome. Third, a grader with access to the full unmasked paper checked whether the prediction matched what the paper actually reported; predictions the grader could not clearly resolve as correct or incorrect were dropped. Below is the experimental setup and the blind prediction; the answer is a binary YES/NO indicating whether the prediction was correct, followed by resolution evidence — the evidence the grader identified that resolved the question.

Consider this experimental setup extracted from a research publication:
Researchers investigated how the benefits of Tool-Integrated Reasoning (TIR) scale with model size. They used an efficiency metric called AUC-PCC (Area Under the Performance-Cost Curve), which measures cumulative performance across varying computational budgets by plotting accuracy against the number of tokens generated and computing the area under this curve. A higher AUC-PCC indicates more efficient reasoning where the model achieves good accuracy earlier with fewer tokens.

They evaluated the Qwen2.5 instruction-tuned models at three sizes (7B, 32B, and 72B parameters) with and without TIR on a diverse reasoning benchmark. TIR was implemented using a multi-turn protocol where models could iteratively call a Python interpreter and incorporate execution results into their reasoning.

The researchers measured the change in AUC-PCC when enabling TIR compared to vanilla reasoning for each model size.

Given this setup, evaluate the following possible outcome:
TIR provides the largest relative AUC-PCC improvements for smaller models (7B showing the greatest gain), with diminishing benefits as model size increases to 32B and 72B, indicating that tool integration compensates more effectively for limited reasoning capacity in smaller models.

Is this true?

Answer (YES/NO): NO